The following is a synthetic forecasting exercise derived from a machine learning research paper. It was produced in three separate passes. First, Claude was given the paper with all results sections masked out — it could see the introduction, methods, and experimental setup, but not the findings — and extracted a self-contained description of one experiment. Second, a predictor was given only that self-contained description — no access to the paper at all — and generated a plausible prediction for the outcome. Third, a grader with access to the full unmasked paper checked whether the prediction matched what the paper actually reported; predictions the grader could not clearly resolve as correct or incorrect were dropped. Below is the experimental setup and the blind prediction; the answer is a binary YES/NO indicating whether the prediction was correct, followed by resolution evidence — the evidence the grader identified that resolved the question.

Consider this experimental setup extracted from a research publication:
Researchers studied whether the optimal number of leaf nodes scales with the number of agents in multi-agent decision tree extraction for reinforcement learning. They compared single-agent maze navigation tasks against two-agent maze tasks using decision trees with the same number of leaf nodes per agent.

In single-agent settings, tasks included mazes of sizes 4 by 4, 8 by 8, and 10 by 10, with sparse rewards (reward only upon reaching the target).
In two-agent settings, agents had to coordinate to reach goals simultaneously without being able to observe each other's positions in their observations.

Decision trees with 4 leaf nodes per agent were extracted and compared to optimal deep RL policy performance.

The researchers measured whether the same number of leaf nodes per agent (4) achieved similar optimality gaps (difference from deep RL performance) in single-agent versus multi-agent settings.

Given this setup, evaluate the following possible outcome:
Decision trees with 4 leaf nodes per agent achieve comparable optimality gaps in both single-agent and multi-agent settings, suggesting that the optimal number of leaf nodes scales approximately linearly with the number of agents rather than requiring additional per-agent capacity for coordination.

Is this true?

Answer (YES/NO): NO